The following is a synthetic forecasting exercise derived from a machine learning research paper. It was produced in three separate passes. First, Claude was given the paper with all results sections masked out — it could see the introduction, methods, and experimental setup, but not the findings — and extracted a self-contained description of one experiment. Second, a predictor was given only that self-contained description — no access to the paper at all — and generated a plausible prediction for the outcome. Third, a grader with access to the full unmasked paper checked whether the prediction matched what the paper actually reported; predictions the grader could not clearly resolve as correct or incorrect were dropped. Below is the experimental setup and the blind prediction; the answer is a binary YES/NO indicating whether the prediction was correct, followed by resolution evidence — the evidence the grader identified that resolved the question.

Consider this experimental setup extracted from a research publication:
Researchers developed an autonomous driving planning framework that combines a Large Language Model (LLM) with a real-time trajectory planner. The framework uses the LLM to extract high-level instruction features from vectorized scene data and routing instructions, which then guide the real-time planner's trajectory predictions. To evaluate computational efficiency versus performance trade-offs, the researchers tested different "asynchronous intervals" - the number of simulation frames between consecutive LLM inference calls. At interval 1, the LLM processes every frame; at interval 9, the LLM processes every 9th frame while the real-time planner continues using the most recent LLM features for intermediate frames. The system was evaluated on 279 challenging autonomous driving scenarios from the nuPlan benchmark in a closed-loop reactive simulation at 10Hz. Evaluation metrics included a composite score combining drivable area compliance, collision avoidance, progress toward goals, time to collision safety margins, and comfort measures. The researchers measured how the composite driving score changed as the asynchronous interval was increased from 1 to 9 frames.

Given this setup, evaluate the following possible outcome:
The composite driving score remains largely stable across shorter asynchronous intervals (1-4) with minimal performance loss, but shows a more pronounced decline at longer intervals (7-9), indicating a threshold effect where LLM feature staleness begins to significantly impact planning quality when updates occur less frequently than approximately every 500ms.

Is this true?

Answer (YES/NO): NO